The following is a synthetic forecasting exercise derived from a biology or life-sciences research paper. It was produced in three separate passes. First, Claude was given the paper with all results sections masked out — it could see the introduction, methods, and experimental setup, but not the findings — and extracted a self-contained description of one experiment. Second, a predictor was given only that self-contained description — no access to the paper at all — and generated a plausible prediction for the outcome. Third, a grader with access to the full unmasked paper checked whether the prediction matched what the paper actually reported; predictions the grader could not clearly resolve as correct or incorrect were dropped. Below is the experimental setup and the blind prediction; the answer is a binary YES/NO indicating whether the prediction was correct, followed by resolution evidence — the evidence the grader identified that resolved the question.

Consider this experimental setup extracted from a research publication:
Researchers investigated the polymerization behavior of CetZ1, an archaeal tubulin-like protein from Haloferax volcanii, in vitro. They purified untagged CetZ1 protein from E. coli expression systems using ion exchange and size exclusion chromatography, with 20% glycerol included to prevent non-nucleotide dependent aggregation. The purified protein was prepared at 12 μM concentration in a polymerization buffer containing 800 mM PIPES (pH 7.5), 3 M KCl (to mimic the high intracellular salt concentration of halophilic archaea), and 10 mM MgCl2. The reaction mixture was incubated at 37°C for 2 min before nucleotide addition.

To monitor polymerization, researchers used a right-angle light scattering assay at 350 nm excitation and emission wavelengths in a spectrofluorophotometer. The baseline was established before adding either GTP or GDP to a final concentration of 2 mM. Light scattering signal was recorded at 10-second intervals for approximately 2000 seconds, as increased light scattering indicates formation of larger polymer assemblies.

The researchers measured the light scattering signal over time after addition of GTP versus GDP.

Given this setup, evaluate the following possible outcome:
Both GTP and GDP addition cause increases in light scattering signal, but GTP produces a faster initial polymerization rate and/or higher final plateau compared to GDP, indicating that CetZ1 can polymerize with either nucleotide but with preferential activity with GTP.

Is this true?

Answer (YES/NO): NO